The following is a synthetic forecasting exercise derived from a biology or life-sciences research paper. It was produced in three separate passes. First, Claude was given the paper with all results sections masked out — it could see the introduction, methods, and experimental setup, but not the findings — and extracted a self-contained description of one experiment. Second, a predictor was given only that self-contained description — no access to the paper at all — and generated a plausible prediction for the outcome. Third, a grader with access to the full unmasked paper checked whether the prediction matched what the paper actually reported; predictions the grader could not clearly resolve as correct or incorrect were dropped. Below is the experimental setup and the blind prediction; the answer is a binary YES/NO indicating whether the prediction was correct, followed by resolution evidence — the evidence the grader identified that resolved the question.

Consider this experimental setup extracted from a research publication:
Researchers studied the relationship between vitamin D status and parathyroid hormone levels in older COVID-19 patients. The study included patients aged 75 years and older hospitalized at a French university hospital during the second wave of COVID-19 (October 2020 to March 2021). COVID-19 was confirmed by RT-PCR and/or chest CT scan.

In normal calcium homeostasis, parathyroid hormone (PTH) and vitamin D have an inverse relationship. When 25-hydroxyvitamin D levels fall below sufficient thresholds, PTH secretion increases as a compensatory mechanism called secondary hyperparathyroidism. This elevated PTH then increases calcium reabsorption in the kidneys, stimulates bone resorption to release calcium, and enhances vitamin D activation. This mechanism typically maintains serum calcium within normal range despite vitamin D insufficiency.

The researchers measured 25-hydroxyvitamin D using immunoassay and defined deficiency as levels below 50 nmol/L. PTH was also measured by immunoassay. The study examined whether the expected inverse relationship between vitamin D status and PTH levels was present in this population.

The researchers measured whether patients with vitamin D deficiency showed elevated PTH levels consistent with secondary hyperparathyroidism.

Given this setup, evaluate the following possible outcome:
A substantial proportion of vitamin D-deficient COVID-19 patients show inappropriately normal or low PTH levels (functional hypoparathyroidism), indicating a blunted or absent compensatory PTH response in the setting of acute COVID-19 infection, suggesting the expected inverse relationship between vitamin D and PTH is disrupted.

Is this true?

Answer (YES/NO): YES